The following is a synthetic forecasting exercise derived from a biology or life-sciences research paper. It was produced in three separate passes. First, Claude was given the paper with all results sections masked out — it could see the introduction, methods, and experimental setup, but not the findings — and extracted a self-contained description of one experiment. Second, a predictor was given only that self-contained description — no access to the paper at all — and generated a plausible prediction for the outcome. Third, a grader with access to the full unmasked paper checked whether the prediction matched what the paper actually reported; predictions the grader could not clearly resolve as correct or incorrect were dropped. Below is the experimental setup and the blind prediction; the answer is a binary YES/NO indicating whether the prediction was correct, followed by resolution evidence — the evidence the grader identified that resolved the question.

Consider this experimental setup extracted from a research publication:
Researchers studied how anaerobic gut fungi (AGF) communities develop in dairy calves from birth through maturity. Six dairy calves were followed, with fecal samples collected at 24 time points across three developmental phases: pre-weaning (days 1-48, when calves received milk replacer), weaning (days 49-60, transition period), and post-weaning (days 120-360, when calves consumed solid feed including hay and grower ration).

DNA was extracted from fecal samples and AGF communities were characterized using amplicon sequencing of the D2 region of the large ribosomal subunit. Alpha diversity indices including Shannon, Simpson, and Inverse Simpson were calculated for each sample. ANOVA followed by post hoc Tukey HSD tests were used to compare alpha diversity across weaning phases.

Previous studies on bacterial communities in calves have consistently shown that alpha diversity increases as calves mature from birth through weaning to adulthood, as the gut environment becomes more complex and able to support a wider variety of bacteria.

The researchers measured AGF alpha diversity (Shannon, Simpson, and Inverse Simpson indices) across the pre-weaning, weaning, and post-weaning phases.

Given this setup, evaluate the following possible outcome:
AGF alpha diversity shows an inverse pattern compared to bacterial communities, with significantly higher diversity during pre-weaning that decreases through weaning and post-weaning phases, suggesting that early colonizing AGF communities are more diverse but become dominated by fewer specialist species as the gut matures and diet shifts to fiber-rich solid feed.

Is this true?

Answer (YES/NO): YES